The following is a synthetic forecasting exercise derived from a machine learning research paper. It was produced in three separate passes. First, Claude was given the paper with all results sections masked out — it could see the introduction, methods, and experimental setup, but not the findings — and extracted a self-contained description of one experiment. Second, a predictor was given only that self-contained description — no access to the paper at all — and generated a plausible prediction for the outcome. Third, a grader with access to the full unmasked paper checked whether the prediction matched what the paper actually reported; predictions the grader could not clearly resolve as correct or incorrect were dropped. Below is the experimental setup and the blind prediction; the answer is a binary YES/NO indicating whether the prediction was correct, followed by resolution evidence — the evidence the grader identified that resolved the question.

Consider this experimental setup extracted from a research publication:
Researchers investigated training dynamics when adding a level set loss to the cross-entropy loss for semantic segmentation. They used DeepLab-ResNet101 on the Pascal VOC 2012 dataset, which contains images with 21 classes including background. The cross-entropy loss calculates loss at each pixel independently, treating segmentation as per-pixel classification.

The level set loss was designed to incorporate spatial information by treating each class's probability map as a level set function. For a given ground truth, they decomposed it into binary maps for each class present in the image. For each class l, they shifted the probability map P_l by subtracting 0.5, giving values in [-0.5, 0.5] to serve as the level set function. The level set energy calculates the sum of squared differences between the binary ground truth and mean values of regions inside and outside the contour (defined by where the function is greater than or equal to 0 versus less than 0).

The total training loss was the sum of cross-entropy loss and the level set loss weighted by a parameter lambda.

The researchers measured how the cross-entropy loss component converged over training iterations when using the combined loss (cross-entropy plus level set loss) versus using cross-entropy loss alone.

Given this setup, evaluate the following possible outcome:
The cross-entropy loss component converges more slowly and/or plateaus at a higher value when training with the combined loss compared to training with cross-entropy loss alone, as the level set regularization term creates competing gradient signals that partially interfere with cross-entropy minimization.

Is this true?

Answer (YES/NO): NO